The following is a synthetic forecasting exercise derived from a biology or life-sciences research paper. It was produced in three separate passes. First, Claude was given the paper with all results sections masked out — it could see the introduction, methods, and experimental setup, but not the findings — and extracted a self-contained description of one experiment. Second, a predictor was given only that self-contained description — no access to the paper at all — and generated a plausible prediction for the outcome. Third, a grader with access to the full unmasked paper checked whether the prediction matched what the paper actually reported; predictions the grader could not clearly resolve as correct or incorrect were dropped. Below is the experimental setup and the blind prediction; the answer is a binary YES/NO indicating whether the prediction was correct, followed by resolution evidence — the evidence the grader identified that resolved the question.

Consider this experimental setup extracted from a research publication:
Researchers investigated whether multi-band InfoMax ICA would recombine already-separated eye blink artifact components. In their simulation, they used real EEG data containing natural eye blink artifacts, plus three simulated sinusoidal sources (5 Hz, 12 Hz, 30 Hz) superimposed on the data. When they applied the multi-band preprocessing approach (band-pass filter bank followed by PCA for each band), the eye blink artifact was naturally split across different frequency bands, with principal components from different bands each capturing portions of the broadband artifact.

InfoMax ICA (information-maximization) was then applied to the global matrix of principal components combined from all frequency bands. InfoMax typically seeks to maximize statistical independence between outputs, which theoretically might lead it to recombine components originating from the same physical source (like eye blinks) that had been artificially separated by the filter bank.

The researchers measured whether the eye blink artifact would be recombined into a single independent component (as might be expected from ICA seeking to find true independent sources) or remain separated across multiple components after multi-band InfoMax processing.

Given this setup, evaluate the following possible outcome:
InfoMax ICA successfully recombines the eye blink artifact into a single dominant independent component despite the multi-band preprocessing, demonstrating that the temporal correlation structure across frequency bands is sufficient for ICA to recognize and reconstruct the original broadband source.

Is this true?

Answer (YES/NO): NO